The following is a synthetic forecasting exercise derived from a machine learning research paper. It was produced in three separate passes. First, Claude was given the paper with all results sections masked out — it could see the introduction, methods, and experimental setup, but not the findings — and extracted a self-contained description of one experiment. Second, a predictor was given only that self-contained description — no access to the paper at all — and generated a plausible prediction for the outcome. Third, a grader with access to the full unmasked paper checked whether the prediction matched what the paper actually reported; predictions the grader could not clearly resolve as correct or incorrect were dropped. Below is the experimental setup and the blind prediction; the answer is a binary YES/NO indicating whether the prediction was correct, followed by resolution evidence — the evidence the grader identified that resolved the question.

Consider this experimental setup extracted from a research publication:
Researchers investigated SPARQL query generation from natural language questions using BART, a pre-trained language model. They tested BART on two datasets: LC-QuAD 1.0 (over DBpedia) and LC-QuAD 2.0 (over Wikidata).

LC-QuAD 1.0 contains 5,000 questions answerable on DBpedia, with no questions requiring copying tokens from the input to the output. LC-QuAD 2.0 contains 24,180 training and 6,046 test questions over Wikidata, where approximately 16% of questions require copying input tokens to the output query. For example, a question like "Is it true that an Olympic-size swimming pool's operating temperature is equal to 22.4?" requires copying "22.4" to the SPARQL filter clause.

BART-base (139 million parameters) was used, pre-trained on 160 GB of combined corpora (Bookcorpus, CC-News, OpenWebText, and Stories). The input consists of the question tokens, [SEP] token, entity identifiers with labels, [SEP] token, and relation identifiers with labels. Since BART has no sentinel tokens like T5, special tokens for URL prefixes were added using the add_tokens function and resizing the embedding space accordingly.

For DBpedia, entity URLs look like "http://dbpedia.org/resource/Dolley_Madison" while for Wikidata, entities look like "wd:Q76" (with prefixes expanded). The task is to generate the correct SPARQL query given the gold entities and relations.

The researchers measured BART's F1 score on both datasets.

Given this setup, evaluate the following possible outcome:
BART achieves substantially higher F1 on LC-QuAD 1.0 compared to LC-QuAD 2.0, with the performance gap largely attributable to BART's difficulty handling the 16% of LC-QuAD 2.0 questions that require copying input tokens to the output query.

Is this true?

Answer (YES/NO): YES